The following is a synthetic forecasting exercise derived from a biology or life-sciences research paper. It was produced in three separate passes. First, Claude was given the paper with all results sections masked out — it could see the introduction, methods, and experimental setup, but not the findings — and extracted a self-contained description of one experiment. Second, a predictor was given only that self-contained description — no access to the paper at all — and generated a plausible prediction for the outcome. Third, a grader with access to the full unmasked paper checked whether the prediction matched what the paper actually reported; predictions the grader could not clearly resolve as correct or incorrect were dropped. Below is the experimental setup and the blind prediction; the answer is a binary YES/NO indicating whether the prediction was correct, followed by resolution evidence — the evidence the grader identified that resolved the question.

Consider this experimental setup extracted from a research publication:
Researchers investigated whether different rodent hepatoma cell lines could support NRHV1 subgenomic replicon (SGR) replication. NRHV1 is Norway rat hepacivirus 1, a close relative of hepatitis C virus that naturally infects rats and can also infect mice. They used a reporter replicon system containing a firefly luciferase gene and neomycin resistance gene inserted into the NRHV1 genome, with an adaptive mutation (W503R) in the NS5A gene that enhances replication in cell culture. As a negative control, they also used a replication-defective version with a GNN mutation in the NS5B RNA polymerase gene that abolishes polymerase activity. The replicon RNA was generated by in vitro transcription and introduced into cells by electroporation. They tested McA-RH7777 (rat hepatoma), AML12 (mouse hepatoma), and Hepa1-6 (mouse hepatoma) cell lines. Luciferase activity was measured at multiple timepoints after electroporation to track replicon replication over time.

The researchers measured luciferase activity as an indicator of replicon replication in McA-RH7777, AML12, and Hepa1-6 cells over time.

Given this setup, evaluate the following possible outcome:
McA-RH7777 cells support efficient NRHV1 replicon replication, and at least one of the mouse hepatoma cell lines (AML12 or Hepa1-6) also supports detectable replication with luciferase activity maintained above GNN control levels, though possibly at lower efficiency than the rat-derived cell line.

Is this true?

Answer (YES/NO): YES